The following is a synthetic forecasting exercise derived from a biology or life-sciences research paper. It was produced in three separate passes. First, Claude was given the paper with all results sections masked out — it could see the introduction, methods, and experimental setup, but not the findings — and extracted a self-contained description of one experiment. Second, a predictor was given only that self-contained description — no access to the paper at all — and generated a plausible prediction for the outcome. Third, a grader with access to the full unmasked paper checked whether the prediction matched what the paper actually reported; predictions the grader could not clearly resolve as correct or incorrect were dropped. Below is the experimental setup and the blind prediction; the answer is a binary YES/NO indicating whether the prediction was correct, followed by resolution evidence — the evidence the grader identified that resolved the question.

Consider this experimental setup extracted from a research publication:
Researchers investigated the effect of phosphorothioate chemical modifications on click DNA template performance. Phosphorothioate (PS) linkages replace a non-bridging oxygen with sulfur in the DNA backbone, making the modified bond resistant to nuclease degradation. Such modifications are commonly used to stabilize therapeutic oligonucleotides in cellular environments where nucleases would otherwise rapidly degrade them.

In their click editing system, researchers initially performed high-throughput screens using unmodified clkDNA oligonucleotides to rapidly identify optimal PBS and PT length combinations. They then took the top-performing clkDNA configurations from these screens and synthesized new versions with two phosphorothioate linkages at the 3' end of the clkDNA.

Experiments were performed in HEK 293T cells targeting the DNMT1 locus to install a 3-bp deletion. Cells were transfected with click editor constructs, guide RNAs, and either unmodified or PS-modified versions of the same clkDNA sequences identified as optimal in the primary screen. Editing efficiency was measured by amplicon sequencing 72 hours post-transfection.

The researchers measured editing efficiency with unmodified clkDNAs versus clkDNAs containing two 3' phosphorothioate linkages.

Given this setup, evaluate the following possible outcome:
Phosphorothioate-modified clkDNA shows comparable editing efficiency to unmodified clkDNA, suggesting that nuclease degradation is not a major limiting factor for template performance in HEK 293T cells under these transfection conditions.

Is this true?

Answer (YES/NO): YES